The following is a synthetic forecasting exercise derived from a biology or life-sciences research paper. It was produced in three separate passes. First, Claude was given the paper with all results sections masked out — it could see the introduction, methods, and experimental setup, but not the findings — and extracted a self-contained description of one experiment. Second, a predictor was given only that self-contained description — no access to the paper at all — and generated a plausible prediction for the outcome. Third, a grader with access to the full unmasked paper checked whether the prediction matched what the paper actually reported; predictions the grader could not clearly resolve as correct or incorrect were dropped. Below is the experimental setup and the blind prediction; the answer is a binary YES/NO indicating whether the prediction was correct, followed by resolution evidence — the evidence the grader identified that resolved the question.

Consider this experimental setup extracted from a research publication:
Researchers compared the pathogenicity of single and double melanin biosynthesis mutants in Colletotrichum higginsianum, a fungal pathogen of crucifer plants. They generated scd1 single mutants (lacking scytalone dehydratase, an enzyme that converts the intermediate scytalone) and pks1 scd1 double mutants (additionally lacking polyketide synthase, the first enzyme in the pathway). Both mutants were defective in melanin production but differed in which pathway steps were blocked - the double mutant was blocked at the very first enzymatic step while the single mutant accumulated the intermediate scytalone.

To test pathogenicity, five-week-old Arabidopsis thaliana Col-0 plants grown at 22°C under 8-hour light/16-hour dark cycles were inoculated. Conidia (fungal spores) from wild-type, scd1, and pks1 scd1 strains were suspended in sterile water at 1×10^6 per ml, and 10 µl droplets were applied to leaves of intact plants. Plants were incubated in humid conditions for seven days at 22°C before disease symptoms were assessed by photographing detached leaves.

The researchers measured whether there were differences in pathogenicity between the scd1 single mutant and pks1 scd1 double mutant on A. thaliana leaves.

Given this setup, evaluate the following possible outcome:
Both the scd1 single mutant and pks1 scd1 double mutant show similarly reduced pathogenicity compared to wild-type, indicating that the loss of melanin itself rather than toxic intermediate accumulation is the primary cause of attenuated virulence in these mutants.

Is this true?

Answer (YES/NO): YES